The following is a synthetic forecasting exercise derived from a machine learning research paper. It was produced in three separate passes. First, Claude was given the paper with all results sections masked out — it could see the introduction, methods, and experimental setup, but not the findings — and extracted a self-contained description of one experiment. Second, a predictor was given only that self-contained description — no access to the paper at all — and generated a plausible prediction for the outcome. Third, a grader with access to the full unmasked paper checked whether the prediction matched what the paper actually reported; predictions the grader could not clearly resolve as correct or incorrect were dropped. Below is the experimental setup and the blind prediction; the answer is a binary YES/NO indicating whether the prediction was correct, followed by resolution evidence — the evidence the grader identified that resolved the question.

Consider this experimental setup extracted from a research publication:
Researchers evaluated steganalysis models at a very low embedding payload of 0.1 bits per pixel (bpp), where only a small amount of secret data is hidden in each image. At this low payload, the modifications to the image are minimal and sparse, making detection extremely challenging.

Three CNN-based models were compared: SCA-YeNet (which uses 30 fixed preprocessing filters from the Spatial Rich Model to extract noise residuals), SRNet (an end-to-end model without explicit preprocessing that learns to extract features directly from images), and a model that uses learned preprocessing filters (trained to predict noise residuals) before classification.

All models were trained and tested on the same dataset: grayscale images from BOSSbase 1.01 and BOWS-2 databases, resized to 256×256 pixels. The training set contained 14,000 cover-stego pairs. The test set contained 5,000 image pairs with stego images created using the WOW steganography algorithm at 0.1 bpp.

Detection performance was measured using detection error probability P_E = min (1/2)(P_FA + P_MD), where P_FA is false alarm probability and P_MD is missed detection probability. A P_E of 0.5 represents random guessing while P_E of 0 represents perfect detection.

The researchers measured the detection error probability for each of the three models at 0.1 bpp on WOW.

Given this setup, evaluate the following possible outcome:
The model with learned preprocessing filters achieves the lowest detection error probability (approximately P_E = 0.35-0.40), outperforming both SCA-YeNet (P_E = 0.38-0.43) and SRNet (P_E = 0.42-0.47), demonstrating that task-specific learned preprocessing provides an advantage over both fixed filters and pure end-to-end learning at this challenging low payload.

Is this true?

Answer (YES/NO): NO